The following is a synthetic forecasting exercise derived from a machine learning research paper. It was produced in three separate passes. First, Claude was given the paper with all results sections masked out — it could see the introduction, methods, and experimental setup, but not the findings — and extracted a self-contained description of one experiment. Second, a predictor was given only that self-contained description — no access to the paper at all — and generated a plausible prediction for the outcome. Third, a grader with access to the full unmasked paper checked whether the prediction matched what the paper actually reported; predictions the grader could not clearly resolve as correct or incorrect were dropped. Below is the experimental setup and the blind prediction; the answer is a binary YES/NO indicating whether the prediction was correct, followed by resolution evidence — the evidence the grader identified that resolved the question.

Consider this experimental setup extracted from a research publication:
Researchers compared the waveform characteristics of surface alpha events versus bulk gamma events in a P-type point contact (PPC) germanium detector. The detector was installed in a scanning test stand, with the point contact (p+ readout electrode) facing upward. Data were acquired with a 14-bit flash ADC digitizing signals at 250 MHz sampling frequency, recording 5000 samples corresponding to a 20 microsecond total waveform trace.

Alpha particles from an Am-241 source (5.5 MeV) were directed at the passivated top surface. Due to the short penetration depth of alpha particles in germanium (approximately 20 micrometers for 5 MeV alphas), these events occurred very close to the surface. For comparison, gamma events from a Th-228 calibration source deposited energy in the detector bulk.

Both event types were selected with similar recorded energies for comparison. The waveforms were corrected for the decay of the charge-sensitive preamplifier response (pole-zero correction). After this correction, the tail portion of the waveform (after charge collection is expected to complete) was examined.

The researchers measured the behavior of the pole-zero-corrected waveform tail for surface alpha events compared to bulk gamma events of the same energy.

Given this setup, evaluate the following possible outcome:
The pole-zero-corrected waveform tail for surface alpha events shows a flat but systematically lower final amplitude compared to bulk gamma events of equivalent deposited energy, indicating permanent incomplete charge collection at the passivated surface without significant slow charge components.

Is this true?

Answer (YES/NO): NO